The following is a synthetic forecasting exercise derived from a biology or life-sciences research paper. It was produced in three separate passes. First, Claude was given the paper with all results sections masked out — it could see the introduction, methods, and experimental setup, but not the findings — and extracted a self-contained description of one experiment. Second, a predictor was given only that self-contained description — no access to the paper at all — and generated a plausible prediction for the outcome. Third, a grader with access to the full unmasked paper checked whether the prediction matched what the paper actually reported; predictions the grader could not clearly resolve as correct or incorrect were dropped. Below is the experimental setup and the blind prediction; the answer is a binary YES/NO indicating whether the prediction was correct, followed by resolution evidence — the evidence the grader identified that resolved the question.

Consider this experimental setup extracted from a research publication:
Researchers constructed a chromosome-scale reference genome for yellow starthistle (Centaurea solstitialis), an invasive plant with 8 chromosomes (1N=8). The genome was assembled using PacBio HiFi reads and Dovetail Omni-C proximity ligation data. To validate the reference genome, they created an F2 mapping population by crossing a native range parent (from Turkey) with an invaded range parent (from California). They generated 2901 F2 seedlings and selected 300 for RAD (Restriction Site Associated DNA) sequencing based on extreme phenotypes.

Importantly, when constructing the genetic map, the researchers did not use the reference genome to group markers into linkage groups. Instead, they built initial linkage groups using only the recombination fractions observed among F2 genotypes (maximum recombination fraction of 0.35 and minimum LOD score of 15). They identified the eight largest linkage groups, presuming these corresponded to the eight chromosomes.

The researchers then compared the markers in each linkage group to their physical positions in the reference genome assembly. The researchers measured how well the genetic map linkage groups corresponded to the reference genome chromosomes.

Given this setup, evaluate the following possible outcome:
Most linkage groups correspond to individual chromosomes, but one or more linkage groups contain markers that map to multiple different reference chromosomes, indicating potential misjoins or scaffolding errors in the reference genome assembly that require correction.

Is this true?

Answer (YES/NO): NO